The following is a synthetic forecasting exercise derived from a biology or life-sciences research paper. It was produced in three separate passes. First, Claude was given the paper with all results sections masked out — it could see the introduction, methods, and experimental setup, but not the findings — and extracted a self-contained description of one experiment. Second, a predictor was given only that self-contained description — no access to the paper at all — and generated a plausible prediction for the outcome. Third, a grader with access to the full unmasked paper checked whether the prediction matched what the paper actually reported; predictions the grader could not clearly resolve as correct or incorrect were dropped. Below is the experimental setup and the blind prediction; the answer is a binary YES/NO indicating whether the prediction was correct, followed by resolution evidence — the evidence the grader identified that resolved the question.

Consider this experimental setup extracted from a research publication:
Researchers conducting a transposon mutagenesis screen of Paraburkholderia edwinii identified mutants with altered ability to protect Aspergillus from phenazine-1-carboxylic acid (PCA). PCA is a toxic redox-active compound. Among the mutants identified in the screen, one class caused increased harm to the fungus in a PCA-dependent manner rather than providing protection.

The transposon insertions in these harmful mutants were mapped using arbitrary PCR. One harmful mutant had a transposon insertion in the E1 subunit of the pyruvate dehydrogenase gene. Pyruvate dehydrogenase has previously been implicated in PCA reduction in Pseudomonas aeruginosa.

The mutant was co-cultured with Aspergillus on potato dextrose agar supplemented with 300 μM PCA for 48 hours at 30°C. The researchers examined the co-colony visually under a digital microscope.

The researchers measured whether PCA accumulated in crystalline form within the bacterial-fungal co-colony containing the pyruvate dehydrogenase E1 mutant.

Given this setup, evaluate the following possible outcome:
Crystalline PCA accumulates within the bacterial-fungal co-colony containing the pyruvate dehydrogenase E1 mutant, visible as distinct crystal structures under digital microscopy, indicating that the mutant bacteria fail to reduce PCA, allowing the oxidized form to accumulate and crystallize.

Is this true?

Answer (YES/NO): YES